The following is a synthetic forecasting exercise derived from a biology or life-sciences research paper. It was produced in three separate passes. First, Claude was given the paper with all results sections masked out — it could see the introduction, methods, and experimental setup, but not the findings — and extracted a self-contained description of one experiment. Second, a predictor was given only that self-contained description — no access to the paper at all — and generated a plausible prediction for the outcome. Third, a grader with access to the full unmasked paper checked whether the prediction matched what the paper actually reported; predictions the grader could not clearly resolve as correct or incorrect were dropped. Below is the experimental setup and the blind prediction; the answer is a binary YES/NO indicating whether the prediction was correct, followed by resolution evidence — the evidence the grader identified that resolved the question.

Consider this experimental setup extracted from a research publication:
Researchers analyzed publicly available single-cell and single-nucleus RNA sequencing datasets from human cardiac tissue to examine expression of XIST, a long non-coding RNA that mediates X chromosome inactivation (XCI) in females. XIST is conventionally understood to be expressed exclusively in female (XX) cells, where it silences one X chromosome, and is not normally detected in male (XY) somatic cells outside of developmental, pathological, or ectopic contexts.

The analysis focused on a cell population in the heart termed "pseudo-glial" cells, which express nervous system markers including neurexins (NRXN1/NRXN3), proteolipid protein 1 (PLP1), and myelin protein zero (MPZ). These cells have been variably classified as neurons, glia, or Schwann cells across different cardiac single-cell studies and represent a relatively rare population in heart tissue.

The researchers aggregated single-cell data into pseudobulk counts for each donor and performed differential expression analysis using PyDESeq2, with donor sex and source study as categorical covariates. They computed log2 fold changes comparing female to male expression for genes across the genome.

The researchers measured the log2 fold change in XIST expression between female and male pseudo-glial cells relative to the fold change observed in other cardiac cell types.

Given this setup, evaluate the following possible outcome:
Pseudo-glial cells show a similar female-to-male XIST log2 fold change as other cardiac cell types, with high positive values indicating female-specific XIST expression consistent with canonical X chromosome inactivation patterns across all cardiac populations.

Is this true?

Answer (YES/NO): NO